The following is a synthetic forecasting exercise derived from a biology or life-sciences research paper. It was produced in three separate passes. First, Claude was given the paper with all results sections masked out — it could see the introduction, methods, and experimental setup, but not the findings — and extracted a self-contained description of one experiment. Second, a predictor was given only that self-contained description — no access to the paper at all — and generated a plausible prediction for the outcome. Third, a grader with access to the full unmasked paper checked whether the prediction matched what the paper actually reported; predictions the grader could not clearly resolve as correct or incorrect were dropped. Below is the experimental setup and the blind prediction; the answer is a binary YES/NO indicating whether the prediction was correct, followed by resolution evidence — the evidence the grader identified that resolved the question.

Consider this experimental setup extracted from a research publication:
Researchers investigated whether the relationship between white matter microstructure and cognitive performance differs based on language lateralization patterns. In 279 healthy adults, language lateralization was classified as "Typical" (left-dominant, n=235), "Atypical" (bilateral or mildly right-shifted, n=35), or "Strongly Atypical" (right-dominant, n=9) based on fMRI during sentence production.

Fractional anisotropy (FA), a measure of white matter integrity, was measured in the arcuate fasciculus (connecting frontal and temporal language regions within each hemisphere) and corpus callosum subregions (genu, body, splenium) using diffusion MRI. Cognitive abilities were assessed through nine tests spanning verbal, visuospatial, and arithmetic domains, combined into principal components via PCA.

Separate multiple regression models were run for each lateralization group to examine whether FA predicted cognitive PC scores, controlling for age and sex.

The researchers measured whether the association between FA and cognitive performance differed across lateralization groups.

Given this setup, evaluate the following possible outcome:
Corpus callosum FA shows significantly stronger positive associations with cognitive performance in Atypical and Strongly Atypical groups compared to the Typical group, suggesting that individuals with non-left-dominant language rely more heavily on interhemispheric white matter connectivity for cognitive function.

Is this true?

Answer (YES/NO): NO